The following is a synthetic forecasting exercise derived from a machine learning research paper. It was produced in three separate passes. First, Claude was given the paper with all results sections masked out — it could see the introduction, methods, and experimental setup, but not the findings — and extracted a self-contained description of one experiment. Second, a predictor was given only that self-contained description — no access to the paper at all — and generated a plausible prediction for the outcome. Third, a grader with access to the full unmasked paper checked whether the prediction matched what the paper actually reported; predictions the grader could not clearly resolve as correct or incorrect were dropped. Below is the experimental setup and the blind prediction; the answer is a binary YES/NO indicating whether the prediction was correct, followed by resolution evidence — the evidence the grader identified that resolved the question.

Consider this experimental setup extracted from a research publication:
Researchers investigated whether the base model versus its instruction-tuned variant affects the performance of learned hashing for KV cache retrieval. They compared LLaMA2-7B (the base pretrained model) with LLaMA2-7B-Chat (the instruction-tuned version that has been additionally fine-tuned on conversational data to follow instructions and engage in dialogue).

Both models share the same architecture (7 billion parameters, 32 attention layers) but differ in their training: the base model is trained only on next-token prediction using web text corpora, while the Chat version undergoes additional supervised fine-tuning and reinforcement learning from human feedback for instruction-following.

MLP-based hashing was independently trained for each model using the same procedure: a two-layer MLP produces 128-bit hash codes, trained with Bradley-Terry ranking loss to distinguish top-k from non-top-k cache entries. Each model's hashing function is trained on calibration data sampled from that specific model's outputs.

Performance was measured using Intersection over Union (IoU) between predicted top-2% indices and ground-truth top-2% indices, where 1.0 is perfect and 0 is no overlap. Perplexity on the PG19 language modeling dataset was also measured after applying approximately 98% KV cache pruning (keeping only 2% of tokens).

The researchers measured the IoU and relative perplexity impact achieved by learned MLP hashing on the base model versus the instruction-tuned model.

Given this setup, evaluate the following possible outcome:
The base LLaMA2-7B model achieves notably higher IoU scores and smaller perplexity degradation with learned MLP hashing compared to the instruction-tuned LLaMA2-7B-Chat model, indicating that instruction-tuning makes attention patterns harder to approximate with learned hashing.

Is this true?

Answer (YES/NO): NO